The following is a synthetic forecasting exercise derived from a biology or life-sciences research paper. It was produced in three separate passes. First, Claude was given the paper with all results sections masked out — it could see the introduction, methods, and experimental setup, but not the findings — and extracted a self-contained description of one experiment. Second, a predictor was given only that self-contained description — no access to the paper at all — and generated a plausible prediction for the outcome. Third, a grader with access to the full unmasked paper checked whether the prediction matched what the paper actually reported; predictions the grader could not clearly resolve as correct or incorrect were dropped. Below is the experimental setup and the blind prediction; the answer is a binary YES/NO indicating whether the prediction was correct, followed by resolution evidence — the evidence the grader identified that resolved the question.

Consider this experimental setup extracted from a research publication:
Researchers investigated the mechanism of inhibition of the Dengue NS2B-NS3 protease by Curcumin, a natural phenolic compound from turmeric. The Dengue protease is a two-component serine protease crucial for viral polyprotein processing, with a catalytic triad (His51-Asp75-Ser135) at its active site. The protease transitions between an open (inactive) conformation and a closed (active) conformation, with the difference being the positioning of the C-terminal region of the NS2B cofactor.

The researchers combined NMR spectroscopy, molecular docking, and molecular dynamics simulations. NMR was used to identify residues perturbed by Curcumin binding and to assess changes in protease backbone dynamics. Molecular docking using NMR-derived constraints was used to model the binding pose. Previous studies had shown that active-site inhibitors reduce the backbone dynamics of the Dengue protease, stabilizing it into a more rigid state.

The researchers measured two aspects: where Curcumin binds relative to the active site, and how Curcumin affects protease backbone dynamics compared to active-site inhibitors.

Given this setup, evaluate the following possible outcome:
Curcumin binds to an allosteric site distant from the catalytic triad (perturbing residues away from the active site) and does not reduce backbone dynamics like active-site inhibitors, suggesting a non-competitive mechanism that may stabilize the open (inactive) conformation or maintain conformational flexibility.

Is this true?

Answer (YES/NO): YES